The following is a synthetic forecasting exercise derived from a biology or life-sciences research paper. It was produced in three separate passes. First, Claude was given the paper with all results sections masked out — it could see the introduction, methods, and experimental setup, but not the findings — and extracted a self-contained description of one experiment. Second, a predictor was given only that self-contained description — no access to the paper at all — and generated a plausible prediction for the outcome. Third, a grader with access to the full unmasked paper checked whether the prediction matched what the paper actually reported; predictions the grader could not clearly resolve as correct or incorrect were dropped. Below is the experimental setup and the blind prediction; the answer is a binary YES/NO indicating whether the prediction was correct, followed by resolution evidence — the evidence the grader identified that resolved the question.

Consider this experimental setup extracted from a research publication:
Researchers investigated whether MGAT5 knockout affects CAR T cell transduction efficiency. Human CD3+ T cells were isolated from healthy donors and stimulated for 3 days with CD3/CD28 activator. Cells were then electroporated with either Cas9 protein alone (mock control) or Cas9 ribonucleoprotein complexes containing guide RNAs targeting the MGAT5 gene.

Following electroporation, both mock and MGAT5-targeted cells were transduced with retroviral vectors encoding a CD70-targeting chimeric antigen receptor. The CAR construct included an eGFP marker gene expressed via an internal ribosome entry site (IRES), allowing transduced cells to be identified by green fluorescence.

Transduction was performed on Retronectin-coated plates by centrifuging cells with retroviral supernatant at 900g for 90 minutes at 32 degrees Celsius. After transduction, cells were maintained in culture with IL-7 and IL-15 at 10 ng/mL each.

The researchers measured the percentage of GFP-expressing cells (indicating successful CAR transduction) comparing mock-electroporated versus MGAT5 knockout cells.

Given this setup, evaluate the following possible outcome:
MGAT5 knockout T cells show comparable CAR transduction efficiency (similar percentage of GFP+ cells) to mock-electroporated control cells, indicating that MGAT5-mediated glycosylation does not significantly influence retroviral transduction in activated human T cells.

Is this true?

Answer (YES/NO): YES